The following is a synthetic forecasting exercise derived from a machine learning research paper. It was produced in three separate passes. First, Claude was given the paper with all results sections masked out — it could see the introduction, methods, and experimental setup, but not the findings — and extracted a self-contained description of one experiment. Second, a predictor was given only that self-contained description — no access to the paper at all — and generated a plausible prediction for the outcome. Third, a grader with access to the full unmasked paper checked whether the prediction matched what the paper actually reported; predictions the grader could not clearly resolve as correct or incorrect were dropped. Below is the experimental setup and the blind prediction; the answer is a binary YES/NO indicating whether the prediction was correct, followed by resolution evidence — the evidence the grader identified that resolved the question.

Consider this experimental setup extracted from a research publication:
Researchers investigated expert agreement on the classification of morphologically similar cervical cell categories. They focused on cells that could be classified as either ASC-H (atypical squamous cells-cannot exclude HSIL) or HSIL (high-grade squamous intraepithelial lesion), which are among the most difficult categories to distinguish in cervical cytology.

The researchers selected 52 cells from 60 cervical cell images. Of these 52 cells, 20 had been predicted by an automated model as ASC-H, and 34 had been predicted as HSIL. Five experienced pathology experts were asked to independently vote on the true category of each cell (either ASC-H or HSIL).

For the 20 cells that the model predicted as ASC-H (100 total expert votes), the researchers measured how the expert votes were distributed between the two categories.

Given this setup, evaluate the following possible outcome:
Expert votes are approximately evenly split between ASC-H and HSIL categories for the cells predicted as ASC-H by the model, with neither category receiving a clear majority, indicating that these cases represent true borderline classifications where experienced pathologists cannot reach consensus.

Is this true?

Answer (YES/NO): YES